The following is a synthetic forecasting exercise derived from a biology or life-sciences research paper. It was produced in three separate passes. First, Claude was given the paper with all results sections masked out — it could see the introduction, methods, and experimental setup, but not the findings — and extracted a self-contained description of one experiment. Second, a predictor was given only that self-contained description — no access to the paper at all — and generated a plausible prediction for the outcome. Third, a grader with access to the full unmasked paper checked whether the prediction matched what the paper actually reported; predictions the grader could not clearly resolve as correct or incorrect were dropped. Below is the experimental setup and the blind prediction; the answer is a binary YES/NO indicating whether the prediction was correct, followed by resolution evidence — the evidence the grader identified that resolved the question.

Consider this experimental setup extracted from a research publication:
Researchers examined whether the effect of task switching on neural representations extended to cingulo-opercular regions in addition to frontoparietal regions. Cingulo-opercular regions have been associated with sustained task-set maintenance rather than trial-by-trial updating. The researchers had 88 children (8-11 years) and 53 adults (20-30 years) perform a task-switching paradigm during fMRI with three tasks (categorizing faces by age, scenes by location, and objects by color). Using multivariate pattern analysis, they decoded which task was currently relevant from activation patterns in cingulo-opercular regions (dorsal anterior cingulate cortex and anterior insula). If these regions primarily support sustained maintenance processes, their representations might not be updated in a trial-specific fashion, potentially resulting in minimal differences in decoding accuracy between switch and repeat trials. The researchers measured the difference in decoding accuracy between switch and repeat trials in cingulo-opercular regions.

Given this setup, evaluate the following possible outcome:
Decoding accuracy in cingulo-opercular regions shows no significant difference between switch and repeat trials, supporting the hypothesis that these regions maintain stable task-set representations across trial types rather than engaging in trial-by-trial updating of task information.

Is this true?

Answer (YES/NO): NO